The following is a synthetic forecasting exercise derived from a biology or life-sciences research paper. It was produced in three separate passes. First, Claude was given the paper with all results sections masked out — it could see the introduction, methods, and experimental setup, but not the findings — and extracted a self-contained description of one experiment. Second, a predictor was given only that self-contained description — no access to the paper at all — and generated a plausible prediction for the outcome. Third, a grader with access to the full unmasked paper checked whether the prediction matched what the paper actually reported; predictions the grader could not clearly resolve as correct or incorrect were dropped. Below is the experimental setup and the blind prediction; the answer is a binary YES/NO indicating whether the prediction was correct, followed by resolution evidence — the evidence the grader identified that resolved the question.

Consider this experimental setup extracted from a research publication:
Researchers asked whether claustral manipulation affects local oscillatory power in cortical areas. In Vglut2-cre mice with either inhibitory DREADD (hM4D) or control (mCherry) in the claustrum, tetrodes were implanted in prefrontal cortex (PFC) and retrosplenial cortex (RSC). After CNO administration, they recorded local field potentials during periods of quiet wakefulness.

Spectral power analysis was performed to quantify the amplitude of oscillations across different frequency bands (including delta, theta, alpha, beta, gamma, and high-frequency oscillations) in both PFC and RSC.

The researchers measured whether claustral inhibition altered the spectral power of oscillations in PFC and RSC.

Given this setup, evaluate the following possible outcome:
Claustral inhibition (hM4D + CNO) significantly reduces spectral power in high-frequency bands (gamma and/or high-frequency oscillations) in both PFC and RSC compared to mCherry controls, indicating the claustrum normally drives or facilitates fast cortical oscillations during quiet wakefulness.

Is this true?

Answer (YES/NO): NO